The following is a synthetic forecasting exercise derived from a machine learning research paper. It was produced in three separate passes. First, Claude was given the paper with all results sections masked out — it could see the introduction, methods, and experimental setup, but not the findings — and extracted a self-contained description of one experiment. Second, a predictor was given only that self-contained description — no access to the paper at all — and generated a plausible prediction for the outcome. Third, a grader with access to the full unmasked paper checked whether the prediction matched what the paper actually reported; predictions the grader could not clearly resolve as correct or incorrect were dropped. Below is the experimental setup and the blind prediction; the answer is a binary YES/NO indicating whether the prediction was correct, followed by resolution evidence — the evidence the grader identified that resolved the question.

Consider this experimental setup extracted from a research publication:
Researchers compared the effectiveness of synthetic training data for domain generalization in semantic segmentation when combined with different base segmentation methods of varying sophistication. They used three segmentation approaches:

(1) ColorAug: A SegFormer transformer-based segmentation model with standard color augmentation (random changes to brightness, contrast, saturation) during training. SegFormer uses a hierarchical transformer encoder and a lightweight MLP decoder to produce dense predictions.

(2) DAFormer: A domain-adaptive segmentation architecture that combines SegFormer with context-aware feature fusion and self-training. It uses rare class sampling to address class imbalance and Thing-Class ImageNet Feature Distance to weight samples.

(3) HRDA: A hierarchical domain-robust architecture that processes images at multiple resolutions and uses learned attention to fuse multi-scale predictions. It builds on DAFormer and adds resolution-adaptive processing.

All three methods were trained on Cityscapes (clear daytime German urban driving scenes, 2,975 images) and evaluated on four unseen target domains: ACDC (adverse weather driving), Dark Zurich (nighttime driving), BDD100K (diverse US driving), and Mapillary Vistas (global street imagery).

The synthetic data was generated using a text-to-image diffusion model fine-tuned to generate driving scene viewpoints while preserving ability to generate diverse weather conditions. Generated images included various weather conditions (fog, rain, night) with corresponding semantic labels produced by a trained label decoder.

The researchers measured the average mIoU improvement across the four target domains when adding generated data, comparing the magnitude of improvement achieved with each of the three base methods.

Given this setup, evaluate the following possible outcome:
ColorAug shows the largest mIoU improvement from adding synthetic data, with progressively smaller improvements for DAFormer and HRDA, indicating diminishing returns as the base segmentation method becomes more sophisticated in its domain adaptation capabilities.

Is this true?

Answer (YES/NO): YES